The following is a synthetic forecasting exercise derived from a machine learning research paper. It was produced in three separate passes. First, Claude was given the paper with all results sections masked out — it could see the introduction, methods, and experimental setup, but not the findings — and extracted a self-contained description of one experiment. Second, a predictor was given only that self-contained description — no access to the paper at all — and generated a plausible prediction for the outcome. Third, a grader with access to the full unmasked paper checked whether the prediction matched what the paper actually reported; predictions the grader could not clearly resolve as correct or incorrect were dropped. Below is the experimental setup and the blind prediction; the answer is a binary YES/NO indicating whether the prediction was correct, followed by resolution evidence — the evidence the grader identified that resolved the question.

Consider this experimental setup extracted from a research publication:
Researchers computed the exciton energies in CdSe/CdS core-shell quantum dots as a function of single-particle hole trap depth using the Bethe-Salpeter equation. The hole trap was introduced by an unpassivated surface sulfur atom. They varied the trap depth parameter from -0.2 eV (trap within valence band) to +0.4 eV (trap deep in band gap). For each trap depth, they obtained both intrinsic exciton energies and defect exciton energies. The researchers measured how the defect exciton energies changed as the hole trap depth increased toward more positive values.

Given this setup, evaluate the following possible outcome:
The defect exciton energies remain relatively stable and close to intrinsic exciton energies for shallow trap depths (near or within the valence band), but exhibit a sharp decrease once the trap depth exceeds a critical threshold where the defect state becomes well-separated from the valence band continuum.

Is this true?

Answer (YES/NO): NO